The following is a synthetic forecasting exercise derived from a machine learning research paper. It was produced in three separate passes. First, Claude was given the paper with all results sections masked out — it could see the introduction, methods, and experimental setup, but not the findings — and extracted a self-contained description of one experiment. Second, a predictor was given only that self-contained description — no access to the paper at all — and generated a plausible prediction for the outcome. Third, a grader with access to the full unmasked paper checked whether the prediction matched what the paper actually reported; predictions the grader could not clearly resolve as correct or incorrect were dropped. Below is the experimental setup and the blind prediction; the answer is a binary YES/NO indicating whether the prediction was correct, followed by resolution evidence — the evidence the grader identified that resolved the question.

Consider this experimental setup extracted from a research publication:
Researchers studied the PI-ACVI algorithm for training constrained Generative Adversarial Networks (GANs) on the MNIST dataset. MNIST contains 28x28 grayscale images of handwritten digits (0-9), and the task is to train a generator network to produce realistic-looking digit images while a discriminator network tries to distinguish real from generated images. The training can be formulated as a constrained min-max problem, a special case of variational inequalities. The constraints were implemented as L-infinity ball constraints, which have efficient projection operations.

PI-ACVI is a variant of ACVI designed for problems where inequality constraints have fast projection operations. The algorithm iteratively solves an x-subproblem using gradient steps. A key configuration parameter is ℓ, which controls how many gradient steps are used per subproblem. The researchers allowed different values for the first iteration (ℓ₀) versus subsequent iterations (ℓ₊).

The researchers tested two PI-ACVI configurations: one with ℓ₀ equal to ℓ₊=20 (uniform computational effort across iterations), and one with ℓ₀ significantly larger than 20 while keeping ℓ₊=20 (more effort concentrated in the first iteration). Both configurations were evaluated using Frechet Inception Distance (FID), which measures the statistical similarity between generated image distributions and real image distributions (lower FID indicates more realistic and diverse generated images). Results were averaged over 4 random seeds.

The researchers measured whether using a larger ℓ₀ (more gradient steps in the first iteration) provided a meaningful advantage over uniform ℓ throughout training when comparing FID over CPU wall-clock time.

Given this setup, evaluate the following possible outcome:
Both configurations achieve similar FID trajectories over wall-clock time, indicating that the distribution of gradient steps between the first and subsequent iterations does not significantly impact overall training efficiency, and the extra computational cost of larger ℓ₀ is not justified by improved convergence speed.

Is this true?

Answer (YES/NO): NO